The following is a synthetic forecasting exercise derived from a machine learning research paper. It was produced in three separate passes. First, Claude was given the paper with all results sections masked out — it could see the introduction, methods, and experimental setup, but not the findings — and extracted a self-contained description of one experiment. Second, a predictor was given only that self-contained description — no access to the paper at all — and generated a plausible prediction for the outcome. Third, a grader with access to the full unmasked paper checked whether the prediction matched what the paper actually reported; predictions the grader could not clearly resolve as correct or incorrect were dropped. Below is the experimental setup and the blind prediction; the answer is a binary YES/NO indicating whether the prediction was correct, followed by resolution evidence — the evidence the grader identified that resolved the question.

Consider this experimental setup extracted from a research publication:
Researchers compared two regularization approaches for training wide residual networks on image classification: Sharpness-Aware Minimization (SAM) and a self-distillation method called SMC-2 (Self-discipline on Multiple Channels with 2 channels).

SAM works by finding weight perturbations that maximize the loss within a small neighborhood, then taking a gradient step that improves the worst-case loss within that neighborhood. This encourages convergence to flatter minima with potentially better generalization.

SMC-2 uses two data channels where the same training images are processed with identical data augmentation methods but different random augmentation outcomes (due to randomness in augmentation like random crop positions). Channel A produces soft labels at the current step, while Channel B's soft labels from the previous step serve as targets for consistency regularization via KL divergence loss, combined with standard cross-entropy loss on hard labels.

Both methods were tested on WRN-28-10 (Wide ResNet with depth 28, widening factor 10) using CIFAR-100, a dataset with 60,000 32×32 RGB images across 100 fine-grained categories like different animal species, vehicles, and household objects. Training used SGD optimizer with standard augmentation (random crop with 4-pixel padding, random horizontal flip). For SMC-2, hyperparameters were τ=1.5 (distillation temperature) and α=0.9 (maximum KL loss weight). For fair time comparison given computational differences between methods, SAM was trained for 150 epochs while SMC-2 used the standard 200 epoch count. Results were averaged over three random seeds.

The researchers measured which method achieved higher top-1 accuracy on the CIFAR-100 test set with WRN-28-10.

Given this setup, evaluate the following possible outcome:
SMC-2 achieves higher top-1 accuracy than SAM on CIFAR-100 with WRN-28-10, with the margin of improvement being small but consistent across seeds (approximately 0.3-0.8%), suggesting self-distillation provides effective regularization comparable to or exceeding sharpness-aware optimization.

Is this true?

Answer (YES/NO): NO